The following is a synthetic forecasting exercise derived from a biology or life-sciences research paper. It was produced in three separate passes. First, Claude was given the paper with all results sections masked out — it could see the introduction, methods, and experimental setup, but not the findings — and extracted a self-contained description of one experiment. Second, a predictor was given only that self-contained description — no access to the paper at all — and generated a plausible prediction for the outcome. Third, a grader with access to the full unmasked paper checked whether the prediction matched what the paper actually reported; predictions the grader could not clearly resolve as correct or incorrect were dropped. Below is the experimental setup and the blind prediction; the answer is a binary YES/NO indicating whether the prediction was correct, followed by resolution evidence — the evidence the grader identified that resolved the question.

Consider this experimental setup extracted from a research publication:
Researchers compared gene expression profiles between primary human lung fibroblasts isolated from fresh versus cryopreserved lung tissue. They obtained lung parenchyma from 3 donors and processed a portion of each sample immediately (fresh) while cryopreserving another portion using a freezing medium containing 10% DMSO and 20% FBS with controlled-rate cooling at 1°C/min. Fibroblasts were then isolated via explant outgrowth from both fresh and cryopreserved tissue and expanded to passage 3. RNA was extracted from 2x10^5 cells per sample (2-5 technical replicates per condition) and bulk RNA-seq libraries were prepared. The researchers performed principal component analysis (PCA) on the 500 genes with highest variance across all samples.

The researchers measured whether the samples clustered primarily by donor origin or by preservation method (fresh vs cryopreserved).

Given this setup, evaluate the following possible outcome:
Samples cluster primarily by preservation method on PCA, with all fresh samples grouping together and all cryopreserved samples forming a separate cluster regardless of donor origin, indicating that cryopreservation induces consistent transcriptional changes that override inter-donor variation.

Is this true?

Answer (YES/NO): NO